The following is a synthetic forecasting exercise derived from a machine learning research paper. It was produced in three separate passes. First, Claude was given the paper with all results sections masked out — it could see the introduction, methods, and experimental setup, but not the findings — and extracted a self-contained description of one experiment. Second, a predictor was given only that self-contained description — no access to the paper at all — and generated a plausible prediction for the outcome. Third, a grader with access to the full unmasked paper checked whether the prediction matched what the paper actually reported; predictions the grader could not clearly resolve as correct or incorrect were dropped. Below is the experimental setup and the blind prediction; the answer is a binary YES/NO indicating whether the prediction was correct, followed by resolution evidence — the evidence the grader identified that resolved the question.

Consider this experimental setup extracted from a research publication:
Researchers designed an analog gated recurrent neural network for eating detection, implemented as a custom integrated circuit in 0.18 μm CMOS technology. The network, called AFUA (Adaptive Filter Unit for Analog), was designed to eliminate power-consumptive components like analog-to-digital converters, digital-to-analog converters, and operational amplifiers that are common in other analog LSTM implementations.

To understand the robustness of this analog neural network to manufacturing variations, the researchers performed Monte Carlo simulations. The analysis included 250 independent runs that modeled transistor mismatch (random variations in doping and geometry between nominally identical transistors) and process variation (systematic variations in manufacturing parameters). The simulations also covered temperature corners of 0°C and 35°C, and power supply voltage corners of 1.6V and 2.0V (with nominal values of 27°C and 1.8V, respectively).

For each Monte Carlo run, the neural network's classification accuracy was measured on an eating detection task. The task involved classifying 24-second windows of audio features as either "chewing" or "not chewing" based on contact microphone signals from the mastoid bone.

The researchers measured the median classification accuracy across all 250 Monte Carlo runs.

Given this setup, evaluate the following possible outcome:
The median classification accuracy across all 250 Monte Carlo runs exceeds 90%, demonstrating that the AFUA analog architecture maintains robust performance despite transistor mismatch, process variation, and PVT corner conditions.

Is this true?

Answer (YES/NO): NO